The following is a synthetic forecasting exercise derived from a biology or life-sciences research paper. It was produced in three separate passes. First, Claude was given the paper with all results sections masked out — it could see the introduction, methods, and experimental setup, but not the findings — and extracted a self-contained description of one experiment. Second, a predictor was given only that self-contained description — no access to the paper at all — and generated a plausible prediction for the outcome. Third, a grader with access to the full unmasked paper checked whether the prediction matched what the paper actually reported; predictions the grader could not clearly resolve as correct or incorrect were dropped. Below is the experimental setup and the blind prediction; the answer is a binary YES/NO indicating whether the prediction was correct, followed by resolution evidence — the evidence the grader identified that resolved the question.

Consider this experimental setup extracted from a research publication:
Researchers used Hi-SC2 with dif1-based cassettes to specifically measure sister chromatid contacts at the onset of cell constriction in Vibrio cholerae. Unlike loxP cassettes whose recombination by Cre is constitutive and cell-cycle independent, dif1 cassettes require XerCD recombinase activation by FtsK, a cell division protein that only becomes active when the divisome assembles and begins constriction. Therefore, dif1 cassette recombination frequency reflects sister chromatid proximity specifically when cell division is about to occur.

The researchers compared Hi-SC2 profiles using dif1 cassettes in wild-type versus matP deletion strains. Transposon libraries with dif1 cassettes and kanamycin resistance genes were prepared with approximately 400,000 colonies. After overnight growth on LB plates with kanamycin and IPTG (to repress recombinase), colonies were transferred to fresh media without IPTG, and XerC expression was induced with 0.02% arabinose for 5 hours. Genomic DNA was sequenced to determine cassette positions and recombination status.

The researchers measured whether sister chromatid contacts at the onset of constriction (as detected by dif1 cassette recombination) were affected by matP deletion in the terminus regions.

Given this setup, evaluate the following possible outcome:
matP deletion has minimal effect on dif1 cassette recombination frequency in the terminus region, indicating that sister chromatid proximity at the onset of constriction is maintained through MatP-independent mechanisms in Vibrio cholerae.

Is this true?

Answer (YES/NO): NO